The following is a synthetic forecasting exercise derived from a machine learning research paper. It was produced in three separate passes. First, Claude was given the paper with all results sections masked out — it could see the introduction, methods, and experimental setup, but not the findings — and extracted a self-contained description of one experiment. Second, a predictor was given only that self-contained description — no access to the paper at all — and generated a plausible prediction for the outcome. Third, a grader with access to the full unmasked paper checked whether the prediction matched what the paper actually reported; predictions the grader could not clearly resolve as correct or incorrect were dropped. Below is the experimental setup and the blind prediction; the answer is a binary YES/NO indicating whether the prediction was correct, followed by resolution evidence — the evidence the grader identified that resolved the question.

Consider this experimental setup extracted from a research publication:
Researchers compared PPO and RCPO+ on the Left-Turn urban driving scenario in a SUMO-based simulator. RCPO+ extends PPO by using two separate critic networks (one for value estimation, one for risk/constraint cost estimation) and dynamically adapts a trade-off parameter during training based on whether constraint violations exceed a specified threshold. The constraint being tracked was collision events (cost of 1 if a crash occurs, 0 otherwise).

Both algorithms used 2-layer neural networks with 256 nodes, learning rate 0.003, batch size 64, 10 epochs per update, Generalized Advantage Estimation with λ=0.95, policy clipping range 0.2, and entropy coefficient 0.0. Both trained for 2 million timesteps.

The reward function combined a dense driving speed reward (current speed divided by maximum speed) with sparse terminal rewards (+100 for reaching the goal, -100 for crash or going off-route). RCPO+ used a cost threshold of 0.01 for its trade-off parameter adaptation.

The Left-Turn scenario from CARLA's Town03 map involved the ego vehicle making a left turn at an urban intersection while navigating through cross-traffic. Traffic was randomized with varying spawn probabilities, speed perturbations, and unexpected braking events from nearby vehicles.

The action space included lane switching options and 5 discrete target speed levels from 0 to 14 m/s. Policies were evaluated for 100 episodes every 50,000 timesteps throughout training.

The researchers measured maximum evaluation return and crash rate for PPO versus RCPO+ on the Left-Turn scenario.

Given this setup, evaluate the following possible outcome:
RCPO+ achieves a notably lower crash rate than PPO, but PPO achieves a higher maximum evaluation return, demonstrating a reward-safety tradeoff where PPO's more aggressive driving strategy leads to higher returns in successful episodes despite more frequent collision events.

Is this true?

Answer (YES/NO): NO